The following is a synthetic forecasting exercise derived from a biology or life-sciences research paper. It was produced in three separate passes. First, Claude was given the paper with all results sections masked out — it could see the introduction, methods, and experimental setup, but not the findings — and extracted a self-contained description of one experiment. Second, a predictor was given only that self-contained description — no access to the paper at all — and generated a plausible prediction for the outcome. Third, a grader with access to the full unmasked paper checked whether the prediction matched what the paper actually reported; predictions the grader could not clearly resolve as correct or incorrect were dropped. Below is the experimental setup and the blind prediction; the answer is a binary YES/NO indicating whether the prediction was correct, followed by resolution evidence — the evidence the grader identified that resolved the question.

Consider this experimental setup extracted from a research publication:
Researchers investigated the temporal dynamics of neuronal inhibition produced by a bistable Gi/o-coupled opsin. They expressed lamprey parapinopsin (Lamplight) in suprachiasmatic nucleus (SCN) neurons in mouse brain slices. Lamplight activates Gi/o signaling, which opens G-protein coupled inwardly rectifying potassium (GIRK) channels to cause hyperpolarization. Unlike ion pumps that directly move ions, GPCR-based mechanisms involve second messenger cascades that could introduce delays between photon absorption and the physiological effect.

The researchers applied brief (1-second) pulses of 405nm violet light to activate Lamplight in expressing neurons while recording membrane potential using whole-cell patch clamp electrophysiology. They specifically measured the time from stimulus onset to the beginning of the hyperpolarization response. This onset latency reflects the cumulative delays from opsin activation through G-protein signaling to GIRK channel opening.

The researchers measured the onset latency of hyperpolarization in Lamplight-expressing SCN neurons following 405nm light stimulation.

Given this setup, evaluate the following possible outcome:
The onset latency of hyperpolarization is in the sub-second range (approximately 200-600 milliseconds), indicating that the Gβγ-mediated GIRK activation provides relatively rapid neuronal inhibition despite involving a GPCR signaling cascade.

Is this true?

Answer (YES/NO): YES